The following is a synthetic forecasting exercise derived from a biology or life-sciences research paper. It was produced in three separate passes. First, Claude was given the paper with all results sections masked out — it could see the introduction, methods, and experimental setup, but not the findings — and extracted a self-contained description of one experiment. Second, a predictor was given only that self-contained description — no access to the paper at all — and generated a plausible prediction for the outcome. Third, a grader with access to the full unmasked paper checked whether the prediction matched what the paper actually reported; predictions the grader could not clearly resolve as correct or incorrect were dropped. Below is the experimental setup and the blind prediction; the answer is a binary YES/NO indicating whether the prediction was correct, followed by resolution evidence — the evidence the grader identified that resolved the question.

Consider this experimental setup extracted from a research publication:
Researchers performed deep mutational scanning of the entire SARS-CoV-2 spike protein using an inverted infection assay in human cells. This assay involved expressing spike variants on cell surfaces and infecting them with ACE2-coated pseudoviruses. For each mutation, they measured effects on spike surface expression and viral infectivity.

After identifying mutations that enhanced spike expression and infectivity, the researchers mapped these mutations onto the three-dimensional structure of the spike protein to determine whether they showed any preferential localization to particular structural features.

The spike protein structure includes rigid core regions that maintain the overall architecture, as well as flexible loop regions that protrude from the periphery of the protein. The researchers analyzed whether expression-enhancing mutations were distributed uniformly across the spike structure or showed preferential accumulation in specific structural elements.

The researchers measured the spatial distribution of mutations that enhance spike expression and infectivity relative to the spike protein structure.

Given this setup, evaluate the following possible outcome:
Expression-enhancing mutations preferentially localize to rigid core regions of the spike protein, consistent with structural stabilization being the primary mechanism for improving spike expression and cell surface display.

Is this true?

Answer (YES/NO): NO